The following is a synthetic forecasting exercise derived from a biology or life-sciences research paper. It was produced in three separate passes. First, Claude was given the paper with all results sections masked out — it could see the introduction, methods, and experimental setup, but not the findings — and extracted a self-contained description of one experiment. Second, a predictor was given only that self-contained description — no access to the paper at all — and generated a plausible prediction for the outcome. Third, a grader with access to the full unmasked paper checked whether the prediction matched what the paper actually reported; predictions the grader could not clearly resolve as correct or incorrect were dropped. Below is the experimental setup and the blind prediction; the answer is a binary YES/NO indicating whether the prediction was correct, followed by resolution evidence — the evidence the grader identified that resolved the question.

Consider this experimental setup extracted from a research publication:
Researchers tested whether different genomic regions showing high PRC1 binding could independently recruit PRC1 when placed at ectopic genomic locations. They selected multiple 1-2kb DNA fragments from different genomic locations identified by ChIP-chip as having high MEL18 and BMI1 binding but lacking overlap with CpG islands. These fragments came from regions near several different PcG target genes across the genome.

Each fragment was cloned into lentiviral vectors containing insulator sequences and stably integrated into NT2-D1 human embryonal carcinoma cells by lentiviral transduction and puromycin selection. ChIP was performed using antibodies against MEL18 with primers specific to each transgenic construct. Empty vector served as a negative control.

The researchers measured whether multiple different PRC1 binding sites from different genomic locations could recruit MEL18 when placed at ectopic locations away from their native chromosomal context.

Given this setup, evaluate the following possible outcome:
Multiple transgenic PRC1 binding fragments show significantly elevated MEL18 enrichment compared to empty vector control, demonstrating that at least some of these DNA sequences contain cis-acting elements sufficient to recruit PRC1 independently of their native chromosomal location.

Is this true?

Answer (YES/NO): YES